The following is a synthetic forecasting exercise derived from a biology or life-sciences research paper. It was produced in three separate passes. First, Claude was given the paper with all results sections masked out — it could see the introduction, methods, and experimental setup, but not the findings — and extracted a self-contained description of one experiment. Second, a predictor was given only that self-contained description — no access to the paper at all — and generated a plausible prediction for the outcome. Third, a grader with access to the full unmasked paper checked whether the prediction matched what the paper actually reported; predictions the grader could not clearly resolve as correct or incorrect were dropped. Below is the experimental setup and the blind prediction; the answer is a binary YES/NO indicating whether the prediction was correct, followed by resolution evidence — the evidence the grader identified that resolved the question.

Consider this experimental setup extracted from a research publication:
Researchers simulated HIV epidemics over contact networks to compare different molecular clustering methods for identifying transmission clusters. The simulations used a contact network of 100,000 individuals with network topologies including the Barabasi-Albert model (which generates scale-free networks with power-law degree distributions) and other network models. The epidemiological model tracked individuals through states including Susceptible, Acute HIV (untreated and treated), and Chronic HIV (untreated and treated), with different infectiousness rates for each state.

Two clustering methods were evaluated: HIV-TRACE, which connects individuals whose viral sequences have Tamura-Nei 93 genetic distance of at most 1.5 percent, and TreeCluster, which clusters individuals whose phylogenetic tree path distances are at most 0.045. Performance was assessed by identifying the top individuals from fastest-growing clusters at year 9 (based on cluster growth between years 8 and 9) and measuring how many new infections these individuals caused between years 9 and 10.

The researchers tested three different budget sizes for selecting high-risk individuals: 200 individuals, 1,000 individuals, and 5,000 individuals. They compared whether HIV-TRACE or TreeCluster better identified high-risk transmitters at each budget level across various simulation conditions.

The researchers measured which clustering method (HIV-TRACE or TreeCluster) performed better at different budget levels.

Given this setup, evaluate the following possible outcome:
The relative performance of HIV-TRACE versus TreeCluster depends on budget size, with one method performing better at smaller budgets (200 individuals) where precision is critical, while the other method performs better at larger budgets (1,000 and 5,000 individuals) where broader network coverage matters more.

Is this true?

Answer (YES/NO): NO